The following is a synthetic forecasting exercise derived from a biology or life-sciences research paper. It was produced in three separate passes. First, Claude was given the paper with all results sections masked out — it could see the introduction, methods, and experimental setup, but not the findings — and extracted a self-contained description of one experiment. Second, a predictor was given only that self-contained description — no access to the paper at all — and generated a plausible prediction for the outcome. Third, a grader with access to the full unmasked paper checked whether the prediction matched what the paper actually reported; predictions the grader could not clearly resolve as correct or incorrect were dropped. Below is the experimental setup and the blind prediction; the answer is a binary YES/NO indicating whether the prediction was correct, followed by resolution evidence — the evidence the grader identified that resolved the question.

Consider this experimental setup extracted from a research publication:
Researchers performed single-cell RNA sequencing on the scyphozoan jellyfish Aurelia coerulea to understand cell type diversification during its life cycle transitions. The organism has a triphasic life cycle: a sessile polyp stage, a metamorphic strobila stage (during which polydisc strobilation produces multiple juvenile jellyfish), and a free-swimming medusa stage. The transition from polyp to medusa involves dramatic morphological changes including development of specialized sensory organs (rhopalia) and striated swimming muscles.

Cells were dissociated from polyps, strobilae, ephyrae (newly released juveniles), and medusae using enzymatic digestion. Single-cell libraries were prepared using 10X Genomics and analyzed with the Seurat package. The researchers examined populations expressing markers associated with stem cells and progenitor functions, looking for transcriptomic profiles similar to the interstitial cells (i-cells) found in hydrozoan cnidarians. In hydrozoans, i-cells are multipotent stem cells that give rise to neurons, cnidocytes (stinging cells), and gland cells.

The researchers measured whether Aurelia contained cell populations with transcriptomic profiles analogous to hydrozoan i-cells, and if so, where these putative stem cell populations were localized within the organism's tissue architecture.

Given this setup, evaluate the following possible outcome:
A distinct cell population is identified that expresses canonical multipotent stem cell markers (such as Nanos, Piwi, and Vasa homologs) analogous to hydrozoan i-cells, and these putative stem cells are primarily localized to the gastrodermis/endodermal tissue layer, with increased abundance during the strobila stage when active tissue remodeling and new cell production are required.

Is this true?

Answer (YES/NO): NO